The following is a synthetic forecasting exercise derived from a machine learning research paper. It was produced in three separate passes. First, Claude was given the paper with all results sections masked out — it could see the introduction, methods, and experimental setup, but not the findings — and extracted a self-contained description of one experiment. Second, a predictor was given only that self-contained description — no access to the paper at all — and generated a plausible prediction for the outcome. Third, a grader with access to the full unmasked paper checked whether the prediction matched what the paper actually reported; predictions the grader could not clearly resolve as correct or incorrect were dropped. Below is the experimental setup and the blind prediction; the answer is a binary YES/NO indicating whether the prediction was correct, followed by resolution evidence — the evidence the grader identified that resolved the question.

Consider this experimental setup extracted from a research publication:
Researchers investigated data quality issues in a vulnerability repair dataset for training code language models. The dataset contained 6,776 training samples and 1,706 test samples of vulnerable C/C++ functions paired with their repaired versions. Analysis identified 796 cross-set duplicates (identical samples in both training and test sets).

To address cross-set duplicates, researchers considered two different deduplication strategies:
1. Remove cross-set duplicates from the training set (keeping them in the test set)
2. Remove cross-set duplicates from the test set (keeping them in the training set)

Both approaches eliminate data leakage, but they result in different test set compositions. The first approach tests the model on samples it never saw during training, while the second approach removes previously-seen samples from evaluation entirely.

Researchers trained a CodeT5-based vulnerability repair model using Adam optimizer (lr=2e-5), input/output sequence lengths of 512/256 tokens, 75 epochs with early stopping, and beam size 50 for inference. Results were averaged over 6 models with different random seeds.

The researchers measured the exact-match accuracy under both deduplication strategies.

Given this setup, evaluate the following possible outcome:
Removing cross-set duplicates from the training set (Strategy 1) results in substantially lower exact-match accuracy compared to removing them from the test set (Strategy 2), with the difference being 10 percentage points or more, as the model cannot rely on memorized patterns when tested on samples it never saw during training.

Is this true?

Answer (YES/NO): NO